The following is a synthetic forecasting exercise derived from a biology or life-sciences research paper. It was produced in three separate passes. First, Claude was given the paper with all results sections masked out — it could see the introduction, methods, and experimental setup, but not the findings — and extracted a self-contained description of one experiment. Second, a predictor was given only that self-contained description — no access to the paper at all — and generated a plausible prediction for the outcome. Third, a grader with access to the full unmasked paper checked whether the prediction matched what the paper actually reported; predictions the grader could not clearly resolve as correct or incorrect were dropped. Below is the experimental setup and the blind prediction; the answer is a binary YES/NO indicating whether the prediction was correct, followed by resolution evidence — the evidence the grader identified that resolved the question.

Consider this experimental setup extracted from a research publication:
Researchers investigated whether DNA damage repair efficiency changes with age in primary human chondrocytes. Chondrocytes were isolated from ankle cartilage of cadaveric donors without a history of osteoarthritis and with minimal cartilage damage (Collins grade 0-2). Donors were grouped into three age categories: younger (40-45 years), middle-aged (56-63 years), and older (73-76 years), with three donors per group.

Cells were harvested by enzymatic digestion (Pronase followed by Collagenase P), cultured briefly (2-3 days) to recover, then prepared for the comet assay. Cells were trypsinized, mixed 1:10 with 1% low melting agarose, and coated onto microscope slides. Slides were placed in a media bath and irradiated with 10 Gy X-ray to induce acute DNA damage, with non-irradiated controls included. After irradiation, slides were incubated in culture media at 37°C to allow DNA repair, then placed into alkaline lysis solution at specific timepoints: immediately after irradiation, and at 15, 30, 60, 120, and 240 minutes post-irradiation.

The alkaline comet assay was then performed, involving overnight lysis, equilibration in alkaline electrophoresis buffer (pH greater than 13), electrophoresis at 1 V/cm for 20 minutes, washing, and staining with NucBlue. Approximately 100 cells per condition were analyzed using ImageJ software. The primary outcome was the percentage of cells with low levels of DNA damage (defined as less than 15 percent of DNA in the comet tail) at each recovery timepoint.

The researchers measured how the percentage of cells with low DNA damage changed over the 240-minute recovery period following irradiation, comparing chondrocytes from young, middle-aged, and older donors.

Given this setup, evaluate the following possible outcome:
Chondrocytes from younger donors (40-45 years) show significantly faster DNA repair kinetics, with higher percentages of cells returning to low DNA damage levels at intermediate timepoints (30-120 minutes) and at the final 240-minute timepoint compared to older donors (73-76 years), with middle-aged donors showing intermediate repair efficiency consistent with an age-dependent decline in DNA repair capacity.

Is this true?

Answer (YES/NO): YES